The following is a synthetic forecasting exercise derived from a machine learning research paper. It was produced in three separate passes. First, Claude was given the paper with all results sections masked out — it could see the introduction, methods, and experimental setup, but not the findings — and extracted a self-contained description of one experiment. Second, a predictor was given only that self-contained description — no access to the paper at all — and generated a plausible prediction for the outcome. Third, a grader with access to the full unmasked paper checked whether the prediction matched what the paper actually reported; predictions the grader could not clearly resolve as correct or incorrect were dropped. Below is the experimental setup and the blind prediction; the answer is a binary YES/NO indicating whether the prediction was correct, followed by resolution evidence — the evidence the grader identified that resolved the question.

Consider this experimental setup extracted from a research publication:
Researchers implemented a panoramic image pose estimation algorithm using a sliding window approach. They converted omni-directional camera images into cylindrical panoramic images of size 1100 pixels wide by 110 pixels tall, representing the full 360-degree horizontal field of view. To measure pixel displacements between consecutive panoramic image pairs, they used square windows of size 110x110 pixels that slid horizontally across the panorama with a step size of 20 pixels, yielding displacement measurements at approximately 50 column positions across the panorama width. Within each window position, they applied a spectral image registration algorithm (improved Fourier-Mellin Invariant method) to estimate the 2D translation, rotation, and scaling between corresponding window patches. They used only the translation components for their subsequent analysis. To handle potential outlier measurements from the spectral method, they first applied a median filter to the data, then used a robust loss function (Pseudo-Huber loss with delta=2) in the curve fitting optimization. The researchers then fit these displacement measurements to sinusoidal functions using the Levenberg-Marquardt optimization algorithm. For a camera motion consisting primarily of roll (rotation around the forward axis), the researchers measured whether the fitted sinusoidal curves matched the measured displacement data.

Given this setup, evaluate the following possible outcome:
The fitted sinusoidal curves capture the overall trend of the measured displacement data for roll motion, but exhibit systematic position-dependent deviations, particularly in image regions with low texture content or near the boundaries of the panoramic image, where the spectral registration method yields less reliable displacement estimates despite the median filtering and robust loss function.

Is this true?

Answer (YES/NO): NO